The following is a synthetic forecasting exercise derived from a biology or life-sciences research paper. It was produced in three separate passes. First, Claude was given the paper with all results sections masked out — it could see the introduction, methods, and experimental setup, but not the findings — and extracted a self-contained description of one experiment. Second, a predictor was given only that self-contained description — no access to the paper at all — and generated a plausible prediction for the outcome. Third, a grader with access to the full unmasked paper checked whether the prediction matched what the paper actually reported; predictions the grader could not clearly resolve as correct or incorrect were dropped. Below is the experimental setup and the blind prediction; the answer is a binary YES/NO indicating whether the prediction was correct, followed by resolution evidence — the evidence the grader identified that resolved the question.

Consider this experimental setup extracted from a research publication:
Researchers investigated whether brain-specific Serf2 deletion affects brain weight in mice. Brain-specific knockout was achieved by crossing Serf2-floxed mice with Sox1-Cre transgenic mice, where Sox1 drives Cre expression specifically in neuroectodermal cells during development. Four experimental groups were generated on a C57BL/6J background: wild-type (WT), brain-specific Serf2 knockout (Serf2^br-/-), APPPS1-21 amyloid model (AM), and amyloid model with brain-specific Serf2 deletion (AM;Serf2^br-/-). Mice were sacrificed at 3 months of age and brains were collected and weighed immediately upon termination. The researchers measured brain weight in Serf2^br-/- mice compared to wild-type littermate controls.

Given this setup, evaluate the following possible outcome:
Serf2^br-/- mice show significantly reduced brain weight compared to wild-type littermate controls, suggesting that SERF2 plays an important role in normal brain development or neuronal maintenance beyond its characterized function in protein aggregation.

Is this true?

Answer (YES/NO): YES